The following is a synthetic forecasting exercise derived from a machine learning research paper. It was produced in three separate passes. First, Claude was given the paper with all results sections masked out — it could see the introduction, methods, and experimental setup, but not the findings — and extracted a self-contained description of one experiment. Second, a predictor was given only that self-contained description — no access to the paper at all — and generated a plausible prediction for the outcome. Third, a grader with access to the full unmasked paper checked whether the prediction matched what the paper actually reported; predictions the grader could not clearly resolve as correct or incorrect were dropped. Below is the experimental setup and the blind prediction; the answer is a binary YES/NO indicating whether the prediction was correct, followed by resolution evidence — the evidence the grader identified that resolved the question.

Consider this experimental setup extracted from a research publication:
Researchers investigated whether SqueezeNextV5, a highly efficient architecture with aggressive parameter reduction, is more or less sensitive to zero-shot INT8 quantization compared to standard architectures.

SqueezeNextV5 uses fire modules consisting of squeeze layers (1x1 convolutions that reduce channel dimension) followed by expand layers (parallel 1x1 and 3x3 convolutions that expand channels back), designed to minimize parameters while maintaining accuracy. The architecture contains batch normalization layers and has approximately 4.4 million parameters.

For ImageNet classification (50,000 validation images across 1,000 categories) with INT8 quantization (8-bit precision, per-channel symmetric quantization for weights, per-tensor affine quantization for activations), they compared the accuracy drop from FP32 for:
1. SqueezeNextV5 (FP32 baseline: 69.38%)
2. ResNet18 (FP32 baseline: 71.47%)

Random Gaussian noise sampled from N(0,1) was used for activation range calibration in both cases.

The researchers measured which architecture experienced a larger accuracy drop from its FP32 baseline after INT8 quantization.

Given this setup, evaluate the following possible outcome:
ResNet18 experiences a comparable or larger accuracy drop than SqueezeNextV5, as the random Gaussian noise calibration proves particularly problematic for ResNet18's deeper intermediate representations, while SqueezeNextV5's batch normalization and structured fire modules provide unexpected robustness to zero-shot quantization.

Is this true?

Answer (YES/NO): NO